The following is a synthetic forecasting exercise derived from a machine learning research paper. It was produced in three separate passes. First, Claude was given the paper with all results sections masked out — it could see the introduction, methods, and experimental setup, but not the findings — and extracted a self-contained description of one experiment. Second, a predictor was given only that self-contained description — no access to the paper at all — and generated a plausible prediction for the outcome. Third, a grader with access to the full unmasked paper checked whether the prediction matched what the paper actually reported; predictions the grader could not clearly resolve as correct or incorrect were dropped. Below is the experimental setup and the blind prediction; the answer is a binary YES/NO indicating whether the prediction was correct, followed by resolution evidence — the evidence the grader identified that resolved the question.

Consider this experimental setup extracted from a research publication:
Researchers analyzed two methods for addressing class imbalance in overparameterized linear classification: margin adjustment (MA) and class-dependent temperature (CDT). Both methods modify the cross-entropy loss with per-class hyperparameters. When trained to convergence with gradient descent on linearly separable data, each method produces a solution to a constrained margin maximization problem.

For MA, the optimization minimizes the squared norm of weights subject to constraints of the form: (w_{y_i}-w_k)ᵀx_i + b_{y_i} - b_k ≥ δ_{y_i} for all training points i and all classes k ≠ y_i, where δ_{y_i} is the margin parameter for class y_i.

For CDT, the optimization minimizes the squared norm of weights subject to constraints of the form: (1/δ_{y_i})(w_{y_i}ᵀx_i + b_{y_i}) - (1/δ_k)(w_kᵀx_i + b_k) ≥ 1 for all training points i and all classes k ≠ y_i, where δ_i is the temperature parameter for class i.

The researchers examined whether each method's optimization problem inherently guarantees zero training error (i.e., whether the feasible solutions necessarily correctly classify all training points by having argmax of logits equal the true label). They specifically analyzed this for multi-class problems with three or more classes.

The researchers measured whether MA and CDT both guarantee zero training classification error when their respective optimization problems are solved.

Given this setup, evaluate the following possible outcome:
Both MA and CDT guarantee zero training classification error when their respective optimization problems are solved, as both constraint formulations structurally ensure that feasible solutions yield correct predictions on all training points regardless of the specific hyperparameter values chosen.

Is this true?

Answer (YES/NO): NO